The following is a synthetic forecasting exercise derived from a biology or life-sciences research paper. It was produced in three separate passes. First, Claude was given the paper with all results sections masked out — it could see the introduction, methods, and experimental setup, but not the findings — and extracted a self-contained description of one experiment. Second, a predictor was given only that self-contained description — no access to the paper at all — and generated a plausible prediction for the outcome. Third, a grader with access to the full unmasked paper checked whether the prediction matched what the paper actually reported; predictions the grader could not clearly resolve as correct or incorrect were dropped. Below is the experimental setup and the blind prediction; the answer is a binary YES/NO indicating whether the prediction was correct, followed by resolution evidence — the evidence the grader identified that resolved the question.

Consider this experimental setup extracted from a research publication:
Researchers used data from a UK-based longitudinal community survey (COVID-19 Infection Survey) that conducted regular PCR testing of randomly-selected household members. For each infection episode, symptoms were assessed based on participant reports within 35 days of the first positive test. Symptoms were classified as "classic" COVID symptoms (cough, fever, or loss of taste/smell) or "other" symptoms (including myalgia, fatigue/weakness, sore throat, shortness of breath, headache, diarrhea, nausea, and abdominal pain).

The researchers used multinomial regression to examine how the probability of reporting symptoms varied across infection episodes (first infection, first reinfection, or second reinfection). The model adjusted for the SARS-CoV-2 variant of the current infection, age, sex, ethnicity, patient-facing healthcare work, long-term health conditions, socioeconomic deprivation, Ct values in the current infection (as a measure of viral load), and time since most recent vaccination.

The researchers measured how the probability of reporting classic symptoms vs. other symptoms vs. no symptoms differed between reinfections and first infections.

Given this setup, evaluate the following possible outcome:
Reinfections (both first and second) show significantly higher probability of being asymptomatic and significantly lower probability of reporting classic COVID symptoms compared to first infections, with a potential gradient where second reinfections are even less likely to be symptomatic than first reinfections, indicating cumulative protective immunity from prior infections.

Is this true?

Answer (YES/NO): NO